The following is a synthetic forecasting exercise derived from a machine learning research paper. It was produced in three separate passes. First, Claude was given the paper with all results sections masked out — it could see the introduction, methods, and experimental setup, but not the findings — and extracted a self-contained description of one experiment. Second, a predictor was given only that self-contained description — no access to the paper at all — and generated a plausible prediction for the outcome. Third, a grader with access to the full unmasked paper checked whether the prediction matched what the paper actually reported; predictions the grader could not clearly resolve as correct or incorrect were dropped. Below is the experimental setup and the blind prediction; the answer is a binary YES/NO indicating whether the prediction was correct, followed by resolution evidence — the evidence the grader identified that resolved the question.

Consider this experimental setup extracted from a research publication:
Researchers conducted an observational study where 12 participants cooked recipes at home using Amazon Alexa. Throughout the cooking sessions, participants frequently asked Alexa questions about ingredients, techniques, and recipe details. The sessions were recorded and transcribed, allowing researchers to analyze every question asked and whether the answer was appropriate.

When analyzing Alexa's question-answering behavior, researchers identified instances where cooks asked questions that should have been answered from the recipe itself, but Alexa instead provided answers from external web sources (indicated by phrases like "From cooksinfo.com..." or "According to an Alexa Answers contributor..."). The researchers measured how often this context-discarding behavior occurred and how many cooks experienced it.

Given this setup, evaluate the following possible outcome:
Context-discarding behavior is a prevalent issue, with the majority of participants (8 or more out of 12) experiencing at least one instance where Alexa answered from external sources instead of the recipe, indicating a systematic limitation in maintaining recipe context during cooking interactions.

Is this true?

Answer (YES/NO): NO